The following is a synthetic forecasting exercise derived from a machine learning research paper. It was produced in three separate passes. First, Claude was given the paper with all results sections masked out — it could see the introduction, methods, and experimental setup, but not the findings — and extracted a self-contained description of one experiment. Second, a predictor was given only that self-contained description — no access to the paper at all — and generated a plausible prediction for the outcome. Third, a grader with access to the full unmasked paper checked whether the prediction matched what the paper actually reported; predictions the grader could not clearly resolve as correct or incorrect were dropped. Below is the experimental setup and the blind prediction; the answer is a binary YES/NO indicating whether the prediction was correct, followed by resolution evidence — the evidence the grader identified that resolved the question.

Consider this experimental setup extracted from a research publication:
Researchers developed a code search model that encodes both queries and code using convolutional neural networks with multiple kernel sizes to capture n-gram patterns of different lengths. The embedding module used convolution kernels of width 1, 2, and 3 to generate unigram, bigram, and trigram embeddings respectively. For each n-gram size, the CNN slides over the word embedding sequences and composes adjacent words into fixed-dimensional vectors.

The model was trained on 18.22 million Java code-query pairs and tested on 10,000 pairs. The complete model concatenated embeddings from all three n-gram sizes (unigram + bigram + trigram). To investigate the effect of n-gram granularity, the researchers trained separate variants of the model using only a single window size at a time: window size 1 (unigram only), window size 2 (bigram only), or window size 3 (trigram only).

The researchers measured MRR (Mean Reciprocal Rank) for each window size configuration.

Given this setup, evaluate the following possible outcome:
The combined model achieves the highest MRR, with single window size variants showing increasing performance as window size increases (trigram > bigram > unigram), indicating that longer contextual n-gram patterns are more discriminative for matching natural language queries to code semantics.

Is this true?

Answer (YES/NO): NO